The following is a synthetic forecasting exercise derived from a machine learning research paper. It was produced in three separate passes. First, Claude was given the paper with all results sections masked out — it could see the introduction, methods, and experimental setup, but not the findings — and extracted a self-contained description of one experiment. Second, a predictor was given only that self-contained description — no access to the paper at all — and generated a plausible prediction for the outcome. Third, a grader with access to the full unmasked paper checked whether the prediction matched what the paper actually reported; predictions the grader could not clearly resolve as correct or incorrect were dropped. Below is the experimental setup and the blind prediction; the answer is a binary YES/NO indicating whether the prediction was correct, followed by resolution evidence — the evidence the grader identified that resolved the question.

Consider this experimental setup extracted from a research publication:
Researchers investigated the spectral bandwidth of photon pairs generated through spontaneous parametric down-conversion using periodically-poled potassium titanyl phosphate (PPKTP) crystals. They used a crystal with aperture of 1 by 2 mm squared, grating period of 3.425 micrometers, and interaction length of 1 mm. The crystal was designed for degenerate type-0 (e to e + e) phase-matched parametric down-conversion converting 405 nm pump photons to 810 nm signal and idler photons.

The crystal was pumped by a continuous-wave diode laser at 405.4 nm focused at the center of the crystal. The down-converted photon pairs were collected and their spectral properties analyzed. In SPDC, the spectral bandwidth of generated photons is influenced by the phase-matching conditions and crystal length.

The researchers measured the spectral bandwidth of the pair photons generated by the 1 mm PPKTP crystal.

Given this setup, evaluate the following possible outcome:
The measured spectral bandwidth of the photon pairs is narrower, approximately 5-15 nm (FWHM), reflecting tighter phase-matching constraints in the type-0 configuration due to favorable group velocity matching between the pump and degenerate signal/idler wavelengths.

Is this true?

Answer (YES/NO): NO